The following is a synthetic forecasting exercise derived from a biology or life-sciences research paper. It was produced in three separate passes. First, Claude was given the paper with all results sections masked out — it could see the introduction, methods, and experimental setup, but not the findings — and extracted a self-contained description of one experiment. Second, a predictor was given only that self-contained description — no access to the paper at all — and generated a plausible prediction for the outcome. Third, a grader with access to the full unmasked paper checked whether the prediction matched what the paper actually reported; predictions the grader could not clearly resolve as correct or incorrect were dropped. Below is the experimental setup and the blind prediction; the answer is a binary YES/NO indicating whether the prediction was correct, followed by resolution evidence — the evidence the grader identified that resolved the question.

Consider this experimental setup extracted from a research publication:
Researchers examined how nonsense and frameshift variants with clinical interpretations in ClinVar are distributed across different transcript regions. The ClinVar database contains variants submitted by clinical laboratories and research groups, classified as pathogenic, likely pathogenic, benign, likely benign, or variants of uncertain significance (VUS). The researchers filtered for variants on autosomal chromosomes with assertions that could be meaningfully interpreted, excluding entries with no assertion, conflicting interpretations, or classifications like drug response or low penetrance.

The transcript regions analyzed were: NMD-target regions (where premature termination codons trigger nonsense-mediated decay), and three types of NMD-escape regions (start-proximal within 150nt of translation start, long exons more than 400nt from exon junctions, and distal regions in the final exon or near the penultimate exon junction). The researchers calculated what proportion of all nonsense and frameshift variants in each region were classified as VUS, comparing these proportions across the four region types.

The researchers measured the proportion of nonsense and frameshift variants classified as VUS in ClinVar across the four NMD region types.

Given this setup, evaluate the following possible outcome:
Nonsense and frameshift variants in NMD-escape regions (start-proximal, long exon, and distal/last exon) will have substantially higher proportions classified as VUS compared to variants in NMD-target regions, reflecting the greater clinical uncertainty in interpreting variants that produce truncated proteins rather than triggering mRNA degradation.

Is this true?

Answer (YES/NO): NO